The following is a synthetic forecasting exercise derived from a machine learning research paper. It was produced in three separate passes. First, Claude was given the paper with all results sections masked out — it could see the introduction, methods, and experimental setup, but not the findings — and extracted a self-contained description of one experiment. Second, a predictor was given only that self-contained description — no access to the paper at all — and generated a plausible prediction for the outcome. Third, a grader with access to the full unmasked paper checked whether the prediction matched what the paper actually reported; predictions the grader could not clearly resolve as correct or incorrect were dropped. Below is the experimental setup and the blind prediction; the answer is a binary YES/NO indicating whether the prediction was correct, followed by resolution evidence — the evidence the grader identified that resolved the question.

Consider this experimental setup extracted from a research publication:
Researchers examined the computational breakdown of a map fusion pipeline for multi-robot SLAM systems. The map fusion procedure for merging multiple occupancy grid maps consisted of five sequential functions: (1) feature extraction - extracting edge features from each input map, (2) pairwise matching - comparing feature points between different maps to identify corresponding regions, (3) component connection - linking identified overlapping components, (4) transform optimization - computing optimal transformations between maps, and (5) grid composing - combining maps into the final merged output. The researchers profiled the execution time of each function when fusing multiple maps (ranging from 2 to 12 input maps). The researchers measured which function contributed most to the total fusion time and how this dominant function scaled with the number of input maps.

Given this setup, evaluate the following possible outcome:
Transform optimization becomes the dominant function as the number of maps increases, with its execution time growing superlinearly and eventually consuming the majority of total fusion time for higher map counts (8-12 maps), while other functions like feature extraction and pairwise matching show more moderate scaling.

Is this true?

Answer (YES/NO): NO